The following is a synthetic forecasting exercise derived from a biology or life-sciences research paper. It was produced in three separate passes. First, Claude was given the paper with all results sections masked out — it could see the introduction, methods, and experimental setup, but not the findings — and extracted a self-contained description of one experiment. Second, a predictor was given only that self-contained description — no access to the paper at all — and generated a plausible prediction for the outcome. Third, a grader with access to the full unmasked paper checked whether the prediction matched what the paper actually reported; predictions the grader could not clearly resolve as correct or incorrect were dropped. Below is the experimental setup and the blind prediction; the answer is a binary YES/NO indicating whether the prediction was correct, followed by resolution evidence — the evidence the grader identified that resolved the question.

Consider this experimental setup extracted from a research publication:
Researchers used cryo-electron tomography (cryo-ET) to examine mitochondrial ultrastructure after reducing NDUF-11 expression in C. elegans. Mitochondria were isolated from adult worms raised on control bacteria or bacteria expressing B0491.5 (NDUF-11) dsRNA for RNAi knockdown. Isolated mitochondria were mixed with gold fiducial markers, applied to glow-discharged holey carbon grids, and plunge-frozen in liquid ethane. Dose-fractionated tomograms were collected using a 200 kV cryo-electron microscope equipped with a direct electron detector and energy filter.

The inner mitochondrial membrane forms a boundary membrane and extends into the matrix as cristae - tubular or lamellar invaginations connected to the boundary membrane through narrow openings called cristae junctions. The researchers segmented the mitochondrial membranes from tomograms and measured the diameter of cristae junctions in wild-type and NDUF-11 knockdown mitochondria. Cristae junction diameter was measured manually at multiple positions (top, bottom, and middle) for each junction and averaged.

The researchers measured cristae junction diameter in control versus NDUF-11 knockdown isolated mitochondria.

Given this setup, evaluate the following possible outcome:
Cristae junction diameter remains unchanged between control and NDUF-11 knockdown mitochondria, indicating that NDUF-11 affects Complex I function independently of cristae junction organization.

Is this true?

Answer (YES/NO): NO